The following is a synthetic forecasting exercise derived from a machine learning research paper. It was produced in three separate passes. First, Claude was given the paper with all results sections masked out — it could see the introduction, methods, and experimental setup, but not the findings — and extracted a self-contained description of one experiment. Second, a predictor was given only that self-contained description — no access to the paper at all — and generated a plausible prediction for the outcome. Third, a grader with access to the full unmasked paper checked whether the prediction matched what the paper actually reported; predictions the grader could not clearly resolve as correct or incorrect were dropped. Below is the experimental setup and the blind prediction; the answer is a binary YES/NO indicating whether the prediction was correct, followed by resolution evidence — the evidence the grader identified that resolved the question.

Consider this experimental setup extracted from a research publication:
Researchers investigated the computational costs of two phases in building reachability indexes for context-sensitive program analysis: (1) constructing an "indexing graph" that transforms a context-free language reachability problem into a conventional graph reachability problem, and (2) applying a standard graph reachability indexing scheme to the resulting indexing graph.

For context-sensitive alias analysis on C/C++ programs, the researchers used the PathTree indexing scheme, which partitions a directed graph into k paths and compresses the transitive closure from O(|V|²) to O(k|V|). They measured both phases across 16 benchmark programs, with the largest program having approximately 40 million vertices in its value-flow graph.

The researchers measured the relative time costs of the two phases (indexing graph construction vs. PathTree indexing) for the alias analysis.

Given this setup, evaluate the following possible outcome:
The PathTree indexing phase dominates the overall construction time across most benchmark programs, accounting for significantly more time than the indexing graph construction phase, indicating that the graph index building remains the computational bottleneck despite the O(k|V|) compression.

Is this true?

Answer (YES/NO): YES